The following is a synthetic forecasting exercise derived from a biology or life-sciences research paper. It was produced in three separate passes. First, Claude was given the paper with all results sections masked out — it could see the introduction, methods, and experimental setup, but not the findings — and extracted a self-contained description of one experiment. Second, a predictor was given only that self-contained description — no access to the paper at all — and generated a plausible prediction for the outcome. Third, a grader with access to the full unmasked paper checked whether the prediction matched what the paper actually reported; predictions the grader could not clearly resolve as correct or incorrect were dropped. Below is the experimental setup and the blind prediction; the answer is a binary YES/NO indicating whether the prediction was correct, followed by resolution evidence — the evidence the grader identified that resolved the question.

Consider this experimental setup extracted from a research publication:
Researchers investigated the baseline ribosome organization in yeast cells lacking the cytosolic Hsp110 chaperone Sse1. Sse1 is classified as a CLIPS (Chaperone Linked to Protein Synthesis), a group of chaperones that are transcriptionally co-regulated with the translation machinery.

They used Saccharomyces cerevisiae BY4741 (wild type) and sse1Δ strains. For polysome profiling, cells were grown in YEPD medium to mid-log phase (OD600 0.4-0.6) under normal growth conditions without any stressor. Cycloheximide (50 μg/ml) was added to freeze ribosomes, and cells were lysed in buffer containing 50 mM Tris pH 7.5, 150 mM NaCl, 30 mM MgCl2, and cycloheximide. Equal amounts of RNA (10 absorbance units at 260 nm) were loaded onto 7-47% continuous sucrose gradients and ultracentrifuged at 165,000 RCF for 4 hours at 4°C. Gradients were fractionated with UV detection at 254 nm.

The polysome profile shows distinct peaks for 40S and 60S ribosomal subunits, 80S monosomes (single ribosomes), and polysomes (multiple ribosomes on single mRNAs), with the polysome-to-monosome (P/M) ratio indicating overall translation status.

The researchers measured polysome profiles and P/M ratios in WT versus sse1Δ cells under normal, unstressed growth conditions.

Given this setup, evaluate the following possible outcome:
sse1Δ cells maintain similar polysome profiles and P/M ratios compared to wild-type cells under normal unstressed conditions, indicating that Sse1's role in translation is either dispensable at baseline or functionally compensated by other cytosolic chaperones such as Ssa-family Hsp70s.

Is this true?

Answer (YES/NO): YES